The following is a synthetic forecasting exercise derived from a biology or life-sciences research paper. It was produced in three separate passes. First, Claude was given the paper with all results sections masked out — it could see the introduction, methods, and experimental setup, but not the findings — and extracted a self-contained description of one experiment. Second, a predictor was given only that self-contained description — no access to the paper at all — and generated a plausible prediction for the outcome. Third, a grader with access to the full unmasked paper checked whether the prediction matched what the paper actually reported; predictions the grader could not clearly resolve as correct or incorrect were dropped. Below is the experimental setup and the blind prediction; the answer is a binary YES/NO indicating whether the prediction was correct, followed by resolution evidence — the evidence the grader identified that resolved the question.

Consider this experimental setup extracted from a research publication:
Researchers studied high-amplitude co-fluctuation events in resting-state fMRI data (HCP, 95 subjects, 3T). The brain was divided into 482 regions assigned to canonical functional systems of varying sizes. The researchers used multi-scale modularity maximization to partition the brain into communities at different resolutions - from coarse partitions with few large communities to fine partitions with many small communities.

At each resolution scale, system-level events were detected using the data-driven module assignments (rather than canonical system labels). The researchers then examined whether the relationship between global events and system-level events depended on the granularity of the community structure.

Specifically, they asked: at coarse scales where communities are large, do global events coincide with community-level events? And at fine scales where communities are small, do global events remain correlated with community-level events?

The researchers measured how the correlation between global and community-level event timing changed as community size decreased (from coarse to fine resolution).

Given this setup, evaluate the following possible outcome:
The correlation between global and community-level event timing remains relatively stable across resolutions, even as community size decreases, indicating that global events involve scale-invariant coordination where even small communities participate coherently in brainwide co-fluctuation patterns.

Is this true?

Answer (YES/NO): NO